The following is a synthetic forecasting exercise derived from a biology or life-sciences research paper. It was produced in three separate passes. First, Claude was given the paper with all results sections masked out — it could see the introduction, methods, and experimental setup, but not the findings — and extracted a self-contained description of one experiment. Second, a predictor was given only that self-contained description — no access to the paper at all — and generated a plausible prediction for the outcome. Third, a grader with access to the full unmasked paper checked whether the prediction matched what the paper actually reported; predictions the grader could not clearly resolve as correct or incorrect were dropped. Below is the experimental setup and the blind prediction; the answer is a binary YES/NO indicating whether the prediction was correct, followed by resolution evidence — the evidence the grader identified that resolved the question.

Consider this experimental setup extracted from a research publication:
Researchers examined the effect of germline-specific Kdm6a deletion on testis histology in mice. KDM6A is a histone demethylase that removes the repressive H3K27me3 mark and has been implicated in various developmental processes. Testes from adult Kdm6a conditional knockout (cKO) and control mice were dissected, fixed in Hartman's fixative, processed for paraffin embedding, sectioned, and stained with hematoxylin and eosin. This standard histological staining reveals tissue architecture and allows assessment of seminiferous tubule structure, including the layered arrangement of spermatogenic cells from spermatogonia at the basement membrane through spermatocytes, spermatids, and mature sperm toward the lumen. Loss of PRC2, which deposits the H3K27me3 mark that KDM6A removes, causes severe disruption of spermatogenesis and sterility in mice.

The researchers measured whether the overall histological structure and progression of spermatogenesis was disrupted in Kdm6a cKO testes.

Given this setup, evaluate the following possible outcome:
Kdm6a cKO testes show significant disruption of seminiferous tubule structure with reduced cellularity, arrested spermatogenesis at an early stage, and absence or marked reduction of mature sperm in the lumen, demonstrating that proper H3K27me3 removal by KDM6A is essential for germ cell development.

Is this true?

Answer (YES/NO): NO